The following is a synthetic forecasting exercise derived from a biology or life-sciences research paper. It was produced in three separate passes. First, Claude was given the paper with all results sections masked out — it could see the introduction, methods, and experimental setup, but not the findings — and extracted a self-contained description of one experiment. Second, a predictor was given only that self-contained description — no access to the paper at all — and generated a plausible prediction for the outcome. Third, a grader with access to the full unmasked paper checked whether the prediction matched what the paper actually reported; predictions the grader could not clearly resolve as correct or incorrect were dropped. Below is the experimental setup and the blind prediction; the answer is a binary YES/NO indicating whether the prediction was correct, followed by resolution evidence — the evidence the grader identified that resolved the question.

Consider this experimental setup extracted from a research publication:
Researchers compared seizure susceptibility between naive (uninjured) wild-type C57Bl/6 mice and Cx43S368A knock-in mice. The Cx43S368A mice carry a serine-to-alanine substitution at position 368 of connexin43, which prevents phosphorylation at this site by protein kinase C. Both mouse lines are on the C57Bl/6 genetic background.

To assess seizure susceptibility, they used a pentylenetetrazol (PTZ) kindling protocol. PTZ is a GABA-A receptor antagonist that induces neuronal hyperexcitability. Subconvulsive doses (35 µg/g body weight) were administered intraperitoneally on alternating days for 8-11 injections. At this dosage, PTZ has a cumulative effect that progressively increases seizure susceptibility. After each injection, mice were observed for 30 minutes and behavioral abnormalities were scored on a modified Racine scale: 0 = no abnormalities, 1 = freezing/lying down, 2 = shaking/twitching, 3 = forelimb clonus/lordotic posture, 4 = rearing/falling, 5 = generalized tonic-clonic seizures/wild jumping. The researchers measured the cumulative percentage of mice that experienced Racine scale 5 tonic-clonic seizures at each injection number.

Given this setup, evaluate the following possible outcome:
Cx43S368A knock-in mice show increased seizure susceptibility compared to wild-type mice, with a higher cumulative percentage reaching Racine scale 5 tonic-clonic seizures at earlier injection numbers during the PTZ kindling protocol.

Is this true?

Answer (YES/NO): NO